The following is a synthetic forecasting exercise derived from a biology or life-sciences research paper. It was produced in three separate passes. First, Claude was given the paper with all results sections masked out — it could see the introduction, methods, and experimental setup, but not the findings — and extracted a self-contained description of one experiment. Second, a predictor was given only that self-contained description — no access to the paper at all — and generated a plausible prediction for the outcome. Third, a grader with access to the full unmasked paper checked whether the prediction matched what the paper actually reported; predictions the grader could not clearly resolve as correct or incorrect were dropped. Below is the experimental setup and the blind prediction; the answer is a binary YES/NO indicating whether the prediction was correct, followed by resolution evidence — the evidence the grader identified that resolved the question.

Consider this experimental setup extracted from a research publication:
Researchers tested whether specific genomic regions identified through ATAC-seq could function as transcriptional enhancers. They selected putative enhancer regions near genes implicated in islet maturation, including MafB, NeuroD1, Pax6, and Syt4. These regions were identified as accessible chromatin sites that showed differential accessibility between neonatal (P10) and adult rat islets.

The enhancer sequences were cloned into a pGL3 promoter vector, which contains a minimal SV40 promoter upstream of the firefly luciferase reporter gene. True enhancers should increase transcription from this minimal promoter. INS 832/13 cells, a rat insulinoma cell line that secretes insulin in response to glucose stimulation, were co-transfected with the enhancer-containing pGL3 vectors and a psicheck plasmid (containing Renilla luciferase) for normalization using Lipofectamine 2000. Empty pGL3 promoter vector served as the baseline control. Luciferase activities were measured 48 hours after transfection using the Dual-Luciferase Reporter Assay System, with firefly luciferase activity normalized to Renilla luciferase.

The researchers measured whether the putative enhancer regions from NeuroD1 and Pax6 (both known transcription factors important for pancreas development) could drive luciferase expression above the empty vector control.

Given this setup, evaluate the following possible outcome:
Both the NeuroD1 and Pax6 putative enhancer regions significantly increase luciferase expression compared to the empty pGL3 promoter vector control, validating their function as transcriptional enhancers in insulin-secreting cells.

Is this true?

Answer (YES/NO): NO